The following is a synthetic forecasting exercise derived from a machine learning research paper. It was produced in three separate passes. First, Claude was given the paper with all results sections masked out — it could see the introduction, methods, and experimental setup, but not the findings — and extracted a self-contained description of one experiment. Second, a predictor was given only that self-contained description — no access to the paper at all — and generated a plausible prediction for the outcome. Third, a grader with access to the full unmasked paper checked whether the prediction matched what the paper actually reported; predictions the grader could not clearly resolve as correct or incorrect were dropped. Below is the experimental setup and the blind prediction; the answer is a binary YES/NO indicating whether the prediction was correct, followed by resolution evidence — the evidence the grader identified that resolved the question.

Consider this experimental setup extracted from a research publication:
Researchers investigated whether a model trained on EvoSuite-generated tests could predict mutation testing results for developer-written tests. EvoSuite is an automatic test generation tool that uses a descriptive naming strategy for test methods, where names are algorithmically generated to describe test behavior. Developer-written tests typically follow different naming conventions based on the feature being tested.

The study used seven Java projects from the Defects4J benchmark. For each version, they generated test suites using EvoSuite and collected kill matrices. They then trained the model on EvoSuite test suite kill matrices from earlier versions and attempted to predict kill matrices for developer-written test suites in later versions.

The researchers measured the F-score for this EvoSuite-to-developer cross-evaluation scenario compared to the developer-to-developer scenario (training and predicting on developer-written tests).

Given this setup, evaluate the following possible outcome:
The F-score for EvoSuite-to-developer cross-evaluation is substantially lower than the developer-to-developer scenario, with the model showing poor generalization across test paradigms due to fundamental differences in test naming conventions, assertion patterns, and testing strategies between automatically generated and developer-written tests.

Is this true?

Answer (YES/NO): NO